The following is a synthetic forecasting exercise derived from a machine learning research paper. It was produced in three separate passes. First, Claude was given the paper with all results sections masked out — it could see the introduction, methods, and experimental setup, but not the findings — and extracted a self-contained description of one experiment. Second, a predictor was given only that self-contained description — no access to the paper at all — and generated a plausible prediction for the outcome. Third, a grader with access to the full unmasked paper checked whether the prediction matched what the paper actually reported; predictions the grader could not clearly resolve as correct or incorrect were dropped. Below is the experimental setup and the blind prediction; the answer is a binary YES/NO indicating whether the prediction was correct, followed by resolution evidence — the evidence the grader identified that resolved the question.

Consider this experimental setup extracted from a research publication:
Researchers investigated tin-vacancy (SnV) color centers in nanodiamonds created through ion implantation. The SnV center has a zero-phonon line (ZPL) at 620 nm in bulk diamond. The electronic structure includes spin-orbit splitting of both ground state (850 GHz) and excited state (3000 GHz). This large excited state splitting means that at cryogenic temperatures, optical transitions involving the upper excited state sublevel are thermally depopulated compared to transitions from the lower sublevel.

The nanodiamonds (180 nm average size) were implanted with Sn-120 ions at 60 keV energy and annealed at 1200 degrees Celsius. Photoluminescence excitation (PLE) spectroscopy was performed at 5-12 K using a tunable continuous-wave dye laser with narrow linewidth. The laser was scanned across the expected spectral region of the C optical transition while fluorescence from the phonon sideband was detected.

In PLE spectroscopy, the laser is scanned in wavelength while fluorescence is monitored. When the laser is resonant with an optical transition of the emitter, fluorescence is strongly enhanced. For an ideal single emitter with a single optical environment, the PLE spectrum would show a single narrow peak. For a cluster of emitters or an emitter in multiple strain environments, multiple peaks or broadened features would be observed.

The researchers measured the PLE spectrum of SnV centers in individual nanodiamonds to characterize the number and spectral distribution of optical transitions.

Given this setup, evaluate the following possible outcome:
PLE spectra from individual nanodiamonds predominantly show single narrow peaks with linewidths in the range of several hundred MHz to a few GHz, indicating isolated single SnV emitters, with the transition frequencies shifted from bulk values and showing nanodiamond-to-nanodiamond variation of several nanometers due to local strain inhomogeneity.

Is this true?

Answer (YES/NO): NO